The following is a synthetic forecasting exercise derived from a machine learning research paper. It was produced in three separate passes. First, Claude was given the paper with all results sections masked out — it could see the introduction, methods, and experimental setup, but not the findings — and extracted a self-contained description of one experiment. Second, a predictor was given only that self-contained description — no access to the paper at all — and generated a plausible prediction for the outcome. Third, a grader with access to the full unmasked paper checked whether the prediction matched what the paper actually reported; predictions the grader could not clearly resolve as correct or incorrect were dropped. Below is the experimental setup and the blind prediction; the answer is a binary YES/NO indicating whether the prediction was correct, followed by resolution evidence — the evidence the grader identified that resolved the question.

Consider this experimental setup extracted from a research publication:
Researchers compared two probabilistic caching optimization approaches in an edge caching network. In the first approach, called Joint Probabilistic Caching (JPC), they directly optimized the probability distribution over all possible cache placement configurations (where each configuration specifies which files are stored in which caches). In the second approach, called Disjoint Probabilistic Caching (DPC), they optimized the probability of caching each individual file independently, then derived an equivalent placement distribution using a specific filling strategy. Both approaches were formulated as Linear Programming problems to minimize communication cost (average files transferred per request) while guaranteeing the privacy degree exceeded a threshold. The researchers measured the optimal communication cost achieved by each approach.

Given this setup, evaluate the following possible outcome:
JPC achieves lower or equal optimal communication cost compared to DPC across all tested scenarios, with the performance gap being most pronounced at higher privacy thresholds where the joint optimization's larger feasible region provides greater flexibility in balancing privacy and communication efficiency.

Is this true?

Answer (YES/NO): NO